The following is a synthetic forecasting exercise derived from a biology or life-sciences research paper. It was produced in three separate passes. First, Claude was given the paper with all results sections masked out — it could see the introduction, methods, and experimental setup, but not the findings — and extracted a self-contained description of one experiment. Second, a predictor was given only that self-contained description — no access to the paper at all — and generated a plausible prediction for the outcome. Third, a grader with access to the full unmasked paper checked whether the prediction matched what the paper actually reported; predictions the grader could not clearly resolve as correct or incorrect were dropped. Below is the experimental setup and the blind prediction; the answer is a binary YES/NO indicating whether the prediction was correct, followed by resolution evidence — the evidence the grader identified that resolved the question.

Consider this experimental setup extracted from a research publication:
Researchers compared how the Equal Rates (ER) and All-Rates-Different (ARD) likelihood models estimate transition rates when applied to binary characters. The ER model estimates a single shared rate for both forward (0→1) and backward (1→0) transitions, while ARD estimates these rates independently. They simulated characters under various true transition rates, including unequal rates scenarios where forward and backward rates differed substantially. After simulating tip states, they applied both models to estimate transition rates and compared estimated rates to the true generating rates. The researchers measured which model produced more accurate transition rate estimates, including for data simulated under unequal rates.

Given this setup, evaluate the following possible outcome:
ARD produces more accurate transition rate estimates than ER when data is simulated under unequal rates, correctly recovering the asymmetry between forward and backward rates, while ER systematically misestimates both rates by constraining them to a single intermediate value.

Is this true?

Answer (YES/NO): NO